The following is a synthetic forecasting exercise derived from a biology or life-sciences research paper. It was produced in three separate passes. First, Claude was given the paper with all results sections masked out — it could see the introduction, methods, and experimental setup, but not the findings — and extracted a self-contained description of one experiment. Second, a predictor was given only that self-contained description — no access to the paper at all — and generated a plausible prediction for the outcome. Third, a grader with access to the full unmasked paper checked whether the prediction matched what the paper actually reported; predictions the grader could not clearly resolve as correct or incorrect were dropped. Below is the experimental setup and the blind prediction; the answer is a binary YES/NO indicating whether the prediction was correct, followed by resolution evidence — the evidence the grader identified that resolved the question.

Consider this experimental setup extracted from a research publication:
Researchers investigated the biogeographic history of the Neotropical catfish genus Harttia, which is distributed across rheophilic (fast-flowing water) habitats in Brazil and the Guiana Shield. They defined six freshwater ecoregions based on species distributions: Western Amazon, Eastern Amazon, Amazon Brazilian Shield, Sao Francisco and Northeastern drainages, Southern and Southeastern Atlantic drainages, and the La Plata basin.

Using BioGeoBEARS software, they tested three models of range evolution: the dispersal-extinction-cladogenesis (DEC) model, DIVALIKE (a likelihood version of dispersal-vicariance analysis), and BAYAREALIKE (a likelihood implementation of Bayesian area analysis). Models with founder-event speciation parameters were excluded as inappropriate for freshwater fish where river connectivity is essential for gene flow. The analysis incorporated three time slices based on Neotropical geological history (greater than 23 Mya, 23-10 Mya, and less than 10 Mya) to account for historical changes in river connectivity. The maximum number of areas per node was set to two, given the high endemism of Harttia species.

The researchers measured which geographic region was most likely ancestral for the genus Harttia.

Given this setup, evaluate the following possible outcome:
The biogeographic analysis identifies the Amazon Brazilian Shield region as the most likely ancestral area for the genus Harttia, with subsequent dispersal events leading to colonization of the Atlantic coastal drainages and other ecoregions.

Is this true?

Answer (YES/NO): NO